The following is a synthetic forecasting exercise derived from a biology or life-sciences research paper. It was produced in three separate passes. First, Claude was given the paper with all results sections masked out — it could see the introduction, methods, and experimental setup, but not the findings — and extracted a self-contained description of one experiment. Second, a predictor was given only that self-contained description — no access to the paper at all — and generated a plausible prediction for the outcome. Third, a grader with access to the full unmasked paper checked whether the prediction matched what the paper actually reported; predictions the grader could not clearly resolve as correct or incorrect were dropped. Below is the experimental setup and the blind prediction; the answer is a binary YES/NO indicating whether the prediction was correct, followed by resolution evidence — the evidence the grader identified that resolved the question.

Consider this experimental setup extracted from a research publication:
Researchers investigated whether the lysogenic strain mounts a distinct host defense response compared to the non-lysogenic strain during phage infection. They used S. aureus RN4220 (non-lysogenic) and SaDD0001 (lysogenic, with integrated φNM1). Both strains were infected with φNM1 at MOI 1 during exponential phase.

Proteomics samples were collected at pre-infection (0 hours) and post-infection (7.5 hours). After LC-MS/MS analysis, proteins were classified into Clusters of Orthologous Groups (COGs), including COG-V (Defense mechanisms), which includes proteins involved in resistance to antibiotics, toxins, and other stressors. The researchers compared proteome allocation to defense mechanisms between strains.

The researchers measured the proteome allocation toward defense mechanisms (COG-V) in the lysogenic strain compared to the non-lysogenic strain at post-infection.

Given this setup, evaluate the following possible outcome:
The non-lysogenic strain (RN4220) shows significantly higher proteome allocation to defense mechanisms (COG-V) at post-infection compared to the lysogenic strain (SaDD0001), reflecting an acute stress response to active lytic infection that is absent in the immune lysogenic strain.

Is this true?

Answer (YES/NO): NO